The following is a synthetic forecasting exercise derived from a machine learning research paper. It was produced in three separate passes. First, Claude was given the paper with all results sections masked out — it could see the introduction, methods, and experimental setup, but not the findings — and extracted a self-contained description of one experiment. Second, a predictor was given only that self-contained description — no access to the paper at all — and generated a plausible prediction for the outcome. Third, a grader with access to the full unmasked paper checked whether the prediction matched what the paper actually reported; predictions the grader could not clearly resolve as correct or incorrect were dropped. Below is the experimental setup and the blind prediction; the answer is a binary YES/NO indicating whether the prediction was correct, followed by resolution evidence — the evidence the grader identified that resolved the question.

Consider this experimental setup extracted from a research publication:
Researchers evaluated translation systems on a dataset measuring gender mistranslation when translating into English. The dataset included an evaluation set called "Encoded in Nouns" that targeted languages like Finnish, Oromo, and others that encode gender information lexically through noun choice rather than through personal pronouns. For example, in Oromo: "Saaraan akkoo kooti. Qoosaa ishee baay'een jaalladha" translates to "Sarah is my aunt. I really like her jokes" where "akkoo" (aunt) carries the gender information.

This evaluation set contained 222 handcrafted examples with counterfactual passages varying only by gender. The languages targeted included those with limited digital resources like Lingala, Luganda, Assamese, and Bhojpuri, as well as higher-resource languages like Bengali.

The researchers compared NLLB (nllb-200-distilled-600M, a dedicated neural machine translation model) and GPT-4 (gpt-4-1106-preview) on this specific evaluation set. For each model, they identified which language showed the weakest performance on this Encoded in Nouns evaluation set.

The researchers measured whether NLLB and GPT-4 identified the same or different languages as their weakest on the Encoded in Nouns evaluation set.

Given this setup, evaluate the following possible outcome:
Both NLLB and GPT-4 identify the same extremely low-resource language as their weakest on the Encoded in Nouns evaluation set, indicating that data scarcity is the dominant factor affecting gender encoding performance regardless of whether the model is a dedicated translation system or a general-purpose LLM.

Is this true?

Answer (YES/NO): NO